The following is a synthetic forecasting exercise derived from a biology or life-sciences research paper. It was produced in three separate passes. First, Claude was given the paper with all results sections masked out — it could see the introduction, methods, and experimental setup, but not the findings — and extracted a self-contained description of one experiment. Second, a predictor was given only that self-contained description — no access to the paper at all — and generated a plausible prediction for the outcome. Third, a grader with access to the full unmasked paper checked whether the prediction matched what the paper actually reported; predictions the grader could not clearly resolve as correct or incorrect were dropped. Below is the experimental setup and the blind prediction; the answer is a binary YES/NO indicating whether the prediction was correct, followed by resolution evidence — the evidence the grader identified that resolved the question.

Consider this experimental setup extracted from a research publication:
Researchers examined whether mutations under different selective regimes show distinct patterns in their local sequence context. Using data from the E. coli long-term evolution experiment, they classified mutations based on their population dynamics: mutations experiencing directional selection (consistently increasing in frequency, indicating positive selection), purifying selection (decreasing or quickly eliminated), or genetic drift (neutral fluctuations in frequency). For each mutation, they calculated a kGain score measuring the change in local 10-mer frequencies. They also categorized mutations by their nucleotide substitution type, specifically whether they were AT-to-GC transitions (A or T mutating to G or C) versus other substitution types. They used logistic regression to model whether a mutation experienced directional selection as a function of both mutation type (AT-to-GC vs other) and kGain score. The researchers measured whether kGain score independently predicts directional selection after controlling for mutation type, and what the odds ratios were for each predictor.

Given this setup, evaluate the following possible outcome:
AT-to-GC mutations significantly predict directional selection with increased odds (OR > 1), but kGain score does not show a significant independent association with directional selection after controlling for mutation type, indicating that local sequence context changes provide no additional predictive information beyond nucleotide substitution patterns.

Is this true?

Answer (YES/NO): NO